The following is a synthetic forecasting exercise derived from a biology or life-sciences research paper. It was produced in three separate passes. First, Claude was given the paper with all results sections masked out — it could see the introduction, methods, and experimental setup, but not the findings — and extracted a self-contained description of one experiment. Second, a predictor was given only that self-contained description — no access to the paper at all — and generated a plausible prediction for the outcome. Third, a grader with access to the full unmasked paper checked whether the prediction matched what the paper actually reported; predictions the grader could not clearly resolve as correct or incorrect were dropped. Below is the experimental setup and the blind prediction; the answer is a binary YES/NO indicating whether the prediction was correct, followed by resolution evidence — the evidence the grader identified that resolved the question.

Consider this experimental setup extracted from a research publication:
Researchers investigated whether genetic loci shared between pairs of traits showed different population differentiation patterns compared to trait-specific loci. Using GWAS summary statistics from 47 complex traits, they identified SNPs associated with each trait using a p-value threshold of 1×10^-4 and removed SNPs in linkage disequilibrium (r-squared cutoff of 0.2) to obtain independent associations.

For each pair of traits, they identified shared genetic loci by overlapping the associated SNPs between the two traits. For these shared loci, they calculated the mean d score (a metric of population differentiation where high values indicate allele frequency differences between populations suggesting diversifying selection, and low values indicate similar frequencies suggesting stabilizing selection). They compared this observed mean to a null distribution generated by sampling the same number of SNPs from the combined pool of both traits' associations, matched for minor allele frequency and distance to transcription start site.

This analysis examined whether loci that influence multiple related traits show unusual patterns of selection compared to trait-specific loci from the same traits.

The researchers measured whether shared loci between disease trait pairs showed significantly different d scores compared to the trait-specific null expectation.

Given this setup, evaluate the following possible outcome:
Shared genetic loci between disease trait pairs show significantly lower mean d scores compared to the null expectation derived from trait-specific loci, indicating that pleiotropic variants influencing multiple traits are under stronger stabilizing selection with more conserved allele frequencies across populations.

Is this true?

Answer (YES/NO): NO